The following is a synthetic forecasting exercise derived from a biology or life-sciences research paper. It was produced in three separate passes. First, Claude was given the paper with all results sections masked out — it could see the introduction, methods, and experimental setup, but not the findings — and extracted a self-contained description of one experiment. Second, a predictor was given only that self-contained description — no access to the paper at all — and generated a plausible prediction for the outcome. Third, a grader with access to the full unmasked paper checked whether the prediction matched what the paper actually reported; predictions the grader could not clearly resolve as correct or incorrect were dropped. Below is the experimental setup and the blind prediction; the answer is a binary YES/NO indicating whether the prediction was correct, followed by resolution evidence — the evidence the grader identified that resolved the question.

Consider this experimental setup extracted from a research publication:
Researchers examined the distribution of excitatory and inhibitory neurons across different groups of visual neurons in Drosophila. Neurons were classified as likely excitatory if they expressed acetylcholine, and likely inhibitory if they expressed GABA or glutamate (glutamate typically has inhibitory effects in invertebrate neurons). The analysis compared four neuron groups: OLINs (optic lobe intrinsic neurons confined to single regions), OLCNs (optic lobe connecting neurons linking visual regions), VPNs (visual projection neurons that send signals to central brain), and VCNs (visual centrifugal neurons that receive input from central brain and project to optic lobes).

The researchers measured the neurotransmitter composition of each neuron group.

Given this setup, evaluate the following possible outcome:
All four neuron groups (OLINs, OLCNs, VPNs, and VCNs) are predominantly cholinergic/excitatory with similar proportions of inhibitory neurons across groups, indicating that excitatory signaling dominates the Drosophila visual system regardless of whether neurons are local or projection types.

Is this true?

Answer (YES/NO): NO